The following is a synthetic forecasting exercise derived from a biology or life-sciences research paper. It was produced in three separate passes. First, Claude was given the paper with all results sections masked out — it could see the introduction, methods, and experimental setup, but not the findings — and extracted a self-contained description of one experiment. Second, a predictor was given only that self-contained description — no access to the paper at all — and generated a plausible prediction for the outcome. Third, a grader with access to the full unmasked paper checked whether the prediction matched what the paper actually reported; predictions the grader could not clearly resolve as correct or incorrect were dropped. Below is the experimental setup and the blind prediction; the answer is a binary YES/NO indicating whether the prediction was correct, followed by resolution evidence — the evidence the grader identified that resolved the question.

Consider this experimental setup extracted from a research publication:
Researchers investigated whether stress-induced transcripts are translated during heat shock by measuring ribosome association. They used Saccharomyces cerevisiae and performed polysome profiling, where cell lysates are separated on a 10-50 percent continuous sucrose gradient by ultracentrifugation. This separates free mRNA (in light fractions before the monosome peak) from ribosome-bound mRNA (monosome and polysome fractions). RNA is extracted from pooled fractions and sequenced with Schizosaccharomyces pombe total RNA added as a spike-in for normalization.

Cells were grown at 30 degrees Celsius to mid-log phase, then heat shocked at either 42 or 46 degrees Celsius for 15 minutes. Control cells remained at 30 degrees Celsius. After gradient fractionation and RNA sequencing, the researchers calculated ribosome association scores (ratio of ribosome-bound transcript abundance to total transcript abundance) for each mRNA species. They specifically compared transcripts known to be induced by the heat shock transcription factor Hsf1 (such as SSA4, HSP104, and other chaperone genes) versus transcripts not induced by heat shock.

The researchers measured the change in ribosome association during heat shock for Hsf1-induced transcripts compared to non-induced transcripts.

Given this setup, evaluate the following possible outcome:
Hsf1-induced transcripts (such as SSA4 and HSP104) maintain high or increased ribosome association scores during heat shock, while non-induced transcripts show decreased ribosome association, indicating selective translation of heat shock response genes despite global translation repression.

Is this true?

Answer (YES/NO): YES